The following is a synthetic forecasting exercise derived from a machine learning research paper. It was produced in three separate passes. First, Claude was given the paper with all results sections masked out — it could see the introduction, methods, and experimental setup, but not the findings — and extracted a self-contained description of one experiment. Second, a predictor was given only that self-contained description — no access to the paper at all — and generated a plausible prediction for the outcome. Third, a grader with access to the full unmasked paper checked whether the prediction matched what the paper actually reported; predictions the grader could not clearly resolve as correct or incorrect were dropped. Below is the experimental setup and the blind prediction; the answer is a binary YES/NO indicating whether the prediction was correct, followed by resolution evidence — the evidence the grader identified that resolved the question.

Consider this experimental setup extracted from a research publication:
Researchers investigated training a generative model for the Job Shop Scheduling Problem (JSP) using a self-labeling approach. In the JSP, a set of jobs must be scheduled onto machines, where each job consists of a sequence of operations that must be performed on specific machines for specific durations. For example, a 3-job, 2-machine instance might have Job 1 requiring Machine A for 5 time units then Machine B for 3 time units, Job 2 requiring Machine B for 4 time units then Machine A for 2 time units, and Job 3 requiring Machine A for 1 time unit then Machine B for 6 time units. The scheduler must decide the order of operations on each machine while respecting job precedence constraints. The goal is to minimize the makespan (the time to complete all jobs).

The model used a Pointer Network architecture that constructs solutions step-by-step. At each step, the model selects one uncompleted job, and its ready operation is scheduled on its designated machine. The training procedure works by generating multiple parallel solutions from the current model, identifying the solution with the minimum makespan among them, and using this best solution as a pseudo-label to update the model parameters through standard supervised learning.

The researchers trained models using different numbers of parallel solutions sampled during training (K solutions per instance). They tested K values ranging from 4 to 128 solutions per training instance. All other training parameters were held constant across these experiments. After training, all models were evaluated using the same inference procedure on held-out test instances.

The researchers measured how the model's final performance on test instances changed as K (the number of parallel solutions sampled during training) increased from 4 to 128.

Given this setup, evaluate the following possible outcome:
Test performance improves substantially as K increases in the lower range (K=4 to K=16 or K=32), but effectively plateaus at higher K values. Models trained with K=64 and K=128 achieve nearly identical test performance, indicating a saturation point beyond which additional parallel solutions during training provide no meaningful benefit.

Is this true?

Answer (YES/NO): NO